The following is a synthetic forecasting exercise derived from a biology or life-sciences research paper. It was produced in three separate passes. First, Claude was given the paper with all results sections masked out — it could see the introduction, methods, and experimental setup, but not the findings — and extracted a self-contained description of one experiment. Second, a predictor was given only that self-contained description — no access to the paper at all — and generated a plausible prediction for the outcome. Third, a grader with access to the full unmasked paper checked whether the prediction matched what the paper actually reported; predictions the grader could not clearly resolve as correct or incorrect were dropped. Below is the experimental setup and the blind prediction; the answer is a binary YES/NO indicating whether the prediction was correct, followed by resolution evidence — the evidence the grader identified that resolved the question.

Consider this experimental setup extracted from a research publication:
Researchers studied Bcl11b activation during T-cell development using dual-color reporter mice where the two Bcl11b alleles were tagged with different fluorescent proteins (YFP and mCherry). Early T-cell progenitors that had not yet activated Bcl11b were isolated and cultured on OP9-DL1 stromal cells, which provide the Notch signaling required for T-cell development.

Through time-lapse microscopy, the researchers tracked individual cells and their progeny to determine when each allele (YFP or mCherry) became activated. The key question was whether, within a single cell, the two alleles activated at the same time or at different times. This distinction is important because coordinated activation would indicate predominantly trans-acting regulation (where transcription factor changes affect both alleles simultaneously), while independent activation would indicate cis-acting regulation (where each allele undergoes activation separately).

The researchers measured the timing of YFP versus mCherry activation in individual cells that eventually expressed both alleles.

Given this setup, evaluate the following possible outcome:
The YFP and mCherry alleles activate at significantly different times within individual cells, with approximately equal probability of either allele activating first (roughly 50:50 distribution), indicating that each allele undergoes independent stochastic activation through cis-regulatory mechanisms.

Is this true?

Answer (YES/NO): YES